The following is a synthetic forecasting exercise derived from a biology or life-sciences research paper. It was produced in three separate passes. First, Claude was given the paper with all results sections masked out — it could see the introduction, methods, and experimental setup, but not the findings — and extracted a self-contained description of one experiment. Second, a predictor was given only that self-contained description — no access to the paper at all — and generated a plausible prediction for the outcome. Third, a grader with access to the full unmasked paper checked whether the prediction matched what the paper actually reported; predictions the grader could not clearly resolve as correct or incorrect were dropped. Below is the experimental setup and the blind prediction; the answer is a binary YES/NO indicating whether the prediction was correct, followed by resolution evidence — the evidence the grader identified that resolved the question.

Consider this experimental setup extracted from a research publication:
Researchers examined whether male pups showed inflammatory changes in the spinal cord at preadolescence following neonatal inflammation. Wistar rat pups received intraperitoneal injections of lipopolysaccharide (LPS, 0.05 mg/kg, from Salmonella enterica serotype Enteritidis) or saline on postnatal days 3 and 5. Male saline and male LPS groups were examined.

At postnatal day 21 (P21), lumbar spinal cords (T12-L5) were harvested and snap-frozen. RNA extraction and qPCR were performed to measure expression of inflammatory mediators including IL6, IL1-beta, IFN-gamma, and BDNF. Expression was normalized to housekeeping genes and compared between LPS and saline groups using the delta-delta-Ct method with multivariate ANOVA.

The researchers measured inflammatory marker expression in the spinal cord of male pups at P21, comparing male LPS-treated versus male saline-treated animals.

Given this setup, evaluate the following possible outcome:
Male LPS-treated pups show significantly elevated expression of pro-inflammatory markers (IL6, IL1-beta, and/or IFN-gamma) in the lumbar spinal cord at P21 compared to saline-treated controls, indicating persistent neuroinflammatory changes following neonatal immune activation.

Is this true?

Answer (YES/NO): NO